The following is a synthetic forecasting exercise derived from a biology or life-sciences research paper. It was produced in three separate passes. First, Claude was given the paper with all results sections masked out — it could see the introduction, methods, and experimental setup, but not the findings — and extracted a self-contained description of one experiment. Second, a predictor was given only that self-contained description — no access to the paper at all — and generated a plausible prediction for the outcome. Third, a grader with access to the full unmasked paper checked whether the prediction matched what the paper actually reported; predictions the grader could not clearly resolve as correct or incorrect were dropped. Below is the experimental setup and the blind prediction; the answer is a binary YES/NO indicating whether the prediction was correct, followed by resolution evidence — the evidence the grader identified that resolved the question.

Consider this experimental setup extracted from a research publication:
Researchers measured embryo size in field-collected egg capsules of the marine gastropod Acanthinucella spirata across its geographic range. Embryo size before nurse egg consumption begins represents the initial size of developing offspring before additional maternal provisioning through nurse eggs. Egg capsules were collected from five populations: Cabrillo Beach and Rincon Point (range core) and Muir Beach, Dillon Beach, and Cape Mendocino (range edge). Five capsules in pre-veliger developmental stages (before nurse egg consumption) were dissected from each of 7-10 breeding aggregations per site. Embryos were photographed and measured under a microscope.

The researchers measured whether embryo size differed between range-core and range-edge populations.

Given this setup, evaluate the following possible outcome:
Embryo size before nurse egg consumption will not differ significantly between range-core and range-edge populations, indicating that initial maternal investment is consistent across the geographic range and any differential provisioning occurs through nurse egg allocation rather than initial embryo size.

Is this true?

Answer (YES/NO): NO